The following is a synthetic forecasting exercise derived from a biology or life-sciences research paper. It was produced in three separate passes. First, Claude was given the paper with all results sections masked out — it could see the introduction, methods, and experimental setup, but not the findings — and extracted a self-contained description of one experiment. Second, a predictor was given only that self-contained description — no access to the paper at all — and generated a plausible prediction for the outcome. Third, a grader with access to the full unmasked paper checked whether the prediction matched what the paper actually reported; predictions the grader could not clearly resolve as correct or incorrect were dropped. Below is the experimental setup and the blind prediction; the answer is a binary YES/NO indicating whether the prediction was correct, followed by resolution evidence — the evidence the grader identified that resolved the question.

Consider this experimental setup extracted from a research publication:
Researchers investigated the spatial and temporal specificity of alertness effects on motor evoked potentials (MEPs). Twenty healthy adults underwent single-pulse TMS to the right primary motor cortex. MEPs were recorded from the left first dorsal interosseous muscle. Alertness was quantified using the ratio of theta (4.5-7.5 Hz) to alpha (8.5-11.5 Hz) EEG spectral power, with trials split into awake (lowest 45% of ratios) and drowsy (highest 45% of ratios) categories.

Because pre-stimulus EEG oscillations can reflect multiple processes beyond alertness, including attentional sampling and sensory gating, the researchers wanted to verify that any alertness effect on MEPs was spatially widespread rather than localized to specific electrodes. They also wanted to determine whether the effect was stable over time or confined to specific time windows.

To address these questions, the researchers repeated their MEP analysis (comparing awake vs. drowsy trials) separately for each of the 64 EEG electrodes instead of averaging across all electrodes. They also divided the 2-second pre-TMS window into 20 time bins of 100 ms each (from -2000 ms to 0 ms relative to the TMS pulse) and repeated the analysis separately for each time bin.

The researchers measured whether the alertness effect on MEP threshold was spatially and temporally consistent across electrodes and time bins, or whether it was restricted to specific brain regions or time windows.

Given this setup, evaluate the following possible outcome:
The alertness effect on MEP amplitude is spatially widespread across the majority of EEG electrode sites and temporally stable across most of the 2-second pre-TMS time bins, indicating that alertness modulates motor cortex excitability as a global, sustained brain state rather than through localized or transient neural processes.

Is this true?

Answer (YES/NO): YES